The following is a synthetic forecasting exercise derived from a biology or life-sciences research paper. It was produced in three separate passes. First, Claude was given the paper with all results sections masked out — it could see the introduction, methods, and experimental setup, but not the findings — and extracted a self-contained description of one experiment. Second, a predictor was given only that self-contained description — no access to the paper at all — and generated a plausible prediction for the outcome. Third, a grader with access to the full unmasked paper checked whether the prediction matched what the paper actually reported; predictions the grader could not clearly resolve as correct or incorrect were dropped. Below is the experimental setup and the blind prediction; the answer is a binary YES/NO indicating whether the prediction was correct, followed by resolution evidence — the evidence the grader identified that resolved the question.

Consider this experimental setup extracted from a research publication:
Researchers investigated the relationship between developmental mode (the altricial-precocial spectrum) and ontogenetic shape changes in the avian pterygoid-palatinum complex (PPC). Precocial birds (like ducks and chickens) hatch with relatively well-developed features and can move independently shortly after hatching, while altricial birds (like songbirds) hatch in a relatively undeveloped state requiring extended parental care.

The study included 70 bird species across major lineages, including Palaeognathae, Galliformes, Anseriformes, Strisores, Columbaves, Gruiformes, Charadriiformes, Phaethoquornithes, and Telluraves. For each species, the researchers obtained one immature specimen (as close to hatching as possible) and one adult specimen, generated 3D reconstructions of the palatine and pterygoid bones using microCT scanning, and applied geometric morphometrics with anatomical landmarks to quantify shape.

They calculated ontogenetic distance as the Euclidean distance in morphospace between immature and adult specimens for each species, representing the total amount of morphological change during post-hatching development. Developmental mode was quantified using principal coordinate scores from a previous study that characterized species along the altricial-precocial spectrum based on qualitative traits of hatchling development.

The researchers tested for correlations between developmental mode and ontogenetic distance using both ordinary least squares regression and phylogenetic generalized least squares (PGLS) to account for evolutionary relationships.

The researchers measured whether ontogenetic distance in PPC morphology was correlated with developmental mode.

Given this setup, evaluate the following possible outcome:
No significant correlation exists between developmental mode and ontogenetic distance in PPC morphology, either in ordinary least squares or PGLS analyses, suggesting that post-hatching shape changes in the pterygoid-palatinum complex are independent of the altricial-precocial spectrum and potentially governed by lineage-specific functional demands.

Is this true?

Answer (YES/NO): NO